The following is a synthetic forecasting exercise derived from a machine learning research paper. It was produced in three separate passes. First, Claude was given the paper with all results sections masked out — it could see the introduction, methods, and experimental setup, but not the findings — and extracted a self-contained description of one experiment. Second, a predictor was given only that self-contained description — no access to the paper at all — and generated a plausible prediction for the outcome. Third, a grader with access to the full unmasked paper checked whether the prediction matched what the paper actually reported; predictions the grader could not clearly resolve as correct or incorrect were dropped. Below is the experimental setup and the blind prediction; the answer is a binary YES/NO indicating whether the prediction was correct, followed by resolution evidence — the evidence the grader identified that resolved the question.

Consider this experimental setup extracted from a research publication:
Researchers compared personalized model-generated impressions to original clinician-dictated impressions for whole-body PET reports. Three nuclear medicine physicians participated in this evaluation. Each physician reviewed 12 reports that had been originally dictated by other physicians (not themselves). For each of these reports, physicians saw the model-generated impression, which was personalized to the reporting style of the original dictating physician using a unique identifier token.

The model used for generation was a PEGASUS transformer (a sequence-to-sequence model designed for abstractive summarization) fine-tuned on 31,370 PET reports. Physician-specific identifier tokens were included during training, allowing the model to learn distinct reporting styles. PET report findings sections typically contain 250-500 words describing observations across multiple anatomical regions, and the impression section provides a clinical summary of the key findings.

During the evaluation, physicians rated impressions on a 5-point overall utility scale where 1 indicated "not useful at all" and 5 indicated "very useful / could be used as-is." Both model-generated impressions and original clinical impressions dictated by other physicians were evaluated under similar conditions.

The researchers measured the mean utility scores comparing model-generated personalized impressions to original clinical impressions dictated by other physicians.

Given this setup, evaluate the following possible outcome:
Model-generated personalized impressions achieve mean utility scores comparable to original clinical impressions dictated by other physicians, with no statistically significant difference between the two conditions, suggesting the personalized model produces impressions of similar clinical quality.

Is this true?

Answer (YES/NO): YES